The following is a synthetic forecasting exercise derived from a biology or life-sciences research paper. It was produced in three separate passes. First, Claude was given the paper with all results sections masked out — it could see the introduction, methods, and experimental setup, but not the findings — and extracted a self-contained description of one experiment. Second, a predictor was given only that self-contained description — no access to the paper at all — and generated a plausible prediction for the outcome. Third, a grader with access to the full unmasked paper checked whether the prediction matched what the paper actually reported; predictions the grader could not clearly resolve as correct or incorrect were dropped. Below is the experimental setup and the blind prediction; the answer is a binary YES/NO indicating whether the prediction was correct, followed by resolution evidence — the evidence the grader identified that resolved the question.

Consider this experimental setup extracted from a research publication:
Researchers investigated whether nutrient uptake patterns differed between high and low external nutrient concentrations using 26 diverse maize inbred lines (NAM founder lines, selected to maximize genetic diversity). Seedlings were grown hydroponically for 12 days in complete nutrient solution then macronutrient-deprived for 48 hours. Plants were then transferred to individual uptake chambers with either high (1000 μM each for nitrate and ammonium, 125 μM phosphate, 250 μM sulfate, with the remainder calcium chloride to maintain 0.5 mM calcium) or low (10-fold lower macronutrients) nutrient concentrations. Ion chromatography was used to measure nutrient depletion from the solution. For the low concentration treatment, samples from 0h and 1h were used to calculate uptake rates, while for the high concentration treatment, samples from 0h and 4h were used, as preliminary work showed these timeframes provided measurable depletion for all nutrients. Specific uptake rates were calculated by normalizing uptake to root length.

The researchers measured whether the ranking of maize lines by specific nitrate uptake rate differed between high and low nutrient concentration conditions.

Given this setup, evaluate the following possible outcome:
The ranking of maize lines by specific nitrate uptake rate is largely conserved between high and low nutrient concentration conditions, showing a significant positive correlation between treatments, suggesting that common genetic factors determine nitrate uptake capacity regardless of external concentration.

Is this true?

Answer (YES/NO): YES